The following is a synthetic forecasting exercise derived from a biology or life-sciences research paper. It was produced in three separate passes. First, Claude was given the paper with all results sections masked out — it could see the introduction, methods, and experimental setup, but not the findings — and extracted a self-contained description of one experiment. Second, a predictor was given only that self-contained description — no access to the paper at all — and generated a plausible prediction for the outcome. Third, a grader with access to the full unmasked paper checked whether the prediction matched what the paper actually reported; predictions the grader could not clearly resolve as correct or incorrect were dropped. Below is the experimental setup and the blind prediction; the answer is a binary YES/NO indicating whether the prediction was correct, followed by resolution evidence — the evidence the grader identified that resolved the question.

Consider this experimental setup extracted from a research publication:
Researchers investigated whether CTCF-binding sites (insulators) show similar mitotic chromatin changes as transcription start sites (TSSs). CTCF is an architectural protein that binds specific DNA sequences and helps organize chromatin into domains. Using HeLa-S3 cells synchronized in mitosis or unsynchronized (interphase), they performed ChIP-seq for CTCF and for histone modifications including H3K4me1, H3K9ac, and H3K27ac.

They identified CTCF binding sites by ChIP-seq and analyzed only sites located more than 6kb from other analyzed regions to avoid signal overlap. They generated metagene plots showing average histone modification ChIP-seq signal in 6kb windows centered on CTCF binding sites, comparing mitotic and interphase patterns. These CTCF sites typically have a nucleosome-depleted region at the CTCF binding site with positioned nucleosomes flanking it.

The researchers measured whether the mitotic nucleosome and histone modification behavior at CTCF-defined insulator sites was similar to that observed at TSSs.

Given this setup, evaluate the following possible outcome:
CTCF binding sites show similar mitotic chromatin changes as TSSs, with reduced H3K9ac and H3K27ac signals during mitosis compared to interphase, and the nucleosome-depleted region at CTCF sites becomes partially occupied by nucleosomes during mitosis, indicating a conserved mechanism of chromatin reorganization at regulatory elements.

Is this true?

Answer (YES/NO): YES